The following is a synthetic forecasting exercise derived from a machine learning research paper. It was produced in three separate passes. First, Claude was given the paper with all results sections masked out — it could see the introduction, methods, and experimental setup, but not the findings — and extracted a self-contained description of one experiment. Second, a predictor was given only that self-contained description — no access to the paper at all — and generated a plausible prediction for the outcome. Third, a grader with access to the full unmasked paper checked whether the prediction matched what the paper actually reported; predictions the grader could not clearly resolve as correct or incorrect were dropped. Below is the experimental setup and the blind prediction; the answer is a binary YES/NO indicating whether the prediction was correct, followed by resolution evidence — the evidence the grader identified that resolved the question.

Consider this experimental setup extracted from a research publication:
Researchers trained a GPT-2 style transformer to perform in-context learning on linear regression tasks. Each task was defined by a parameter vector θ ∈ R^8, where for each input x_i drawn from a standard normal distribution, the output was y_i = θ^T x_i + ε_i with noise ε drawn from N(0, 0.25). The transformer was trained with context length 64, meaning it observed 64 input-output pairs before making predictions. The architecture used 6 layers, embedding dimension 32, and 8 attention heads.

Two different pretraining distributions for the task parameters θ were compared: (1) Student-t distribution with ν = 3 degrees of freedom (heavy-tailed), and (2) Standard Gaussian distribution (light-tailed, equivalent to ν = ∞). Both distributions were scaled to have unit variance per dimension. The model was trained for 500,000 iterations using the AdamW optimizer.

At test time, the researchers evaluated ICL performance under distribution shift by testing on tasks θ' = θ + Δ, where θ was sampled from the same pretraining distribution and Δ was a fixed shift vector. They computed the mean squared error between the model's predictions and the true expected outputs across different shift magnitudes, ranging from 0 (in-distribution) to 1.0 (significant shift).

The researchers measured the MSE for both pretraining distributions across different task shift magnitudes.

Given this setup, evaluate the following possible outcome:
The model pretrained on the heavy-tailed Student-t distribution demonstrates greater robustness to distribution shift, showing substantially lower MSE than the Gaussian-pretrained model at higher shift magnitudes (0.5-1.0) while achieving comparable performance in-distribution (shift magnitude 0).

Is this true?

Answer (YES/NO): NO